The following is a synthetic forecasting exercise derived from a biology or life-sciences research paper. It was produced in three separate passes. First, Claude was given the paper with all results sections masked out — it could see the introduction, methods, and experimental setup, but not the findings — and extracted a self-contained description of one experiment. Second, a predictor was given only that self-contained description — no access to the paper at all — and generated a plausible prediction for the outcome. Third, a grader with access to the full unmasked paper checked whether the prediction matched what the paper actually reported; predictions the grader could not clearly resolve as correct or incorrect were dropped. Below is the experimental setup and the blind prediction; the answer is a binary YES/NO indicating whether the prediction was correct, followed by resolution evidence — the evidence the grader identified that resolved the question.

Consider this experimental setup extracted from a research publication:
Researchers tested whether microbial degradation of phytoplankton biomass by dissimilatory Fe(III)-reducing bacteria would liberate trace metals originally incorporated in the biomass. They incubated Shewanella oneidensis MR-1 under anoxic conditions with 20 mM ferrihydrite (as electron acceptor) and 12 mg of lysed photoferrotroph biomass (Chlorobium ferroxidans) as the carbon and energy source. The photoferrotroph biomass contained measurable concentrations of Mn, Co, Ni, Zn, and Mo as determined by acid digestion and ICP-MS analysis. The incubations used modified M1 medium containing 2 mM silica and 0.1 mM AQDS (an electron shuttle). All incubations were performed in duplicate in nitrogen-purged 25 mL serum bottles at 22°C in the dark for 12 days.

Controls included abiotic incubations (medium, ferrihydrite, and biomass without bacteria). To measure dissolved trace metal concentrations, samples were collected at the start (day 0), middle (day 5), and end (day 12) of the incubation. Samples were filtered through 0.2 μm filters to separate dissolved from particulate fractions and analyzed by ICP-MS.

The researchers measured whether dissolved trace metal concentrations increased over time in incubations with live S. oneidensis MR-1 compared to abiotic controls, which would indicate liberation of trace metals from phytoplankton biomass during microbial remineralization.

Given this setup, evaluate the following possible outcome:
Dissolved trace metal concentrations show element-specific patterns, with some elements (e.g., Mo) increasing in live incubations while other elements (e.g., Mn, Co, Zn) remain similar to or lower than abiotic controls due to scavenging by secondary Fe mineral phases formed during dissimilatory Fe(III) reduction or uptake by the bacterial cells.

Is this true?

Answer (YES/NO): NO